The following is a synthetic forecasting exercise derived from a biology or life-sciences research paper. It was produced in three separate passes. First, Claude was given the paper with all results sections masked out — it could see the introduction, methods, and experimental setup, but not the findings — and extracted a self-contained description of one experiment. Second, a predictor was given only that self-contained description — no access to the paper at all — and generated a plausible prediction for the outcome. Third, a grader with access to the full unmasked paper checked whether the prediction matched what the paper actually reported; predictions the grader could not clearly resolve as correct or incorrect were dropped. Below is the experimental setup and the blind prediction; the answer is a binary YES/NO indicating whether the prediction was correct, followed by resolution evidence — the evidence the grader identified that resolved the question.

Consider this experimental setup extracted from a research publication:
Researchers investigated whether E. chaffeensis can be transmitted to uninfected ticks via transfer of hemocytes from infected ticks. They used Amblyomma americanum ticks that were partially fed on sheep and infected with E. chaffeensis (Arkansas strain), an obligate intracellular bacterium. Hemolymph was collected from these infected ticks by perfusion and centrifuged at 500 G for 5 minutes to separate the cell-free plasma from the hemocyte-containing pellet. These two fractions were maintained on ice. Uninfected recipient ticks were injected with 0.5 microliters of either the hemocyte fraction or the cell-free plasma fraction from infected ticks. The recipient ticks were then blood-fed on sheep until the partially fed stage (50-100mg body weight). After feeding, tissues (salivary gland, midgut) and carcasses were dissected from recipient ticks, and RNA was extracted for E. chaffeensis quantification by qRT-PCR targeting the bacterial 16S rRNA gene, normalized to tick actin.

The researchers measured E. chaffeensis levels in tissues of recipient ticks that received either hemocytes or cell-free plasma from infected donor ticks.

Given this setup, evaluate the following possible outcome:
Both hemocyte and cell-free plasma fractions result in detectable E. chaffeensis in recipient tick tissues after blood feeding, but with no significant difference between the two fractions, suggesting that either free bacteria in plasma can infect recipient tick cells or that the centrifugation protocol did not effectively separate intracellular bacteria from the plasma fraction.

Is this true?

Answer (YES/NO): NO